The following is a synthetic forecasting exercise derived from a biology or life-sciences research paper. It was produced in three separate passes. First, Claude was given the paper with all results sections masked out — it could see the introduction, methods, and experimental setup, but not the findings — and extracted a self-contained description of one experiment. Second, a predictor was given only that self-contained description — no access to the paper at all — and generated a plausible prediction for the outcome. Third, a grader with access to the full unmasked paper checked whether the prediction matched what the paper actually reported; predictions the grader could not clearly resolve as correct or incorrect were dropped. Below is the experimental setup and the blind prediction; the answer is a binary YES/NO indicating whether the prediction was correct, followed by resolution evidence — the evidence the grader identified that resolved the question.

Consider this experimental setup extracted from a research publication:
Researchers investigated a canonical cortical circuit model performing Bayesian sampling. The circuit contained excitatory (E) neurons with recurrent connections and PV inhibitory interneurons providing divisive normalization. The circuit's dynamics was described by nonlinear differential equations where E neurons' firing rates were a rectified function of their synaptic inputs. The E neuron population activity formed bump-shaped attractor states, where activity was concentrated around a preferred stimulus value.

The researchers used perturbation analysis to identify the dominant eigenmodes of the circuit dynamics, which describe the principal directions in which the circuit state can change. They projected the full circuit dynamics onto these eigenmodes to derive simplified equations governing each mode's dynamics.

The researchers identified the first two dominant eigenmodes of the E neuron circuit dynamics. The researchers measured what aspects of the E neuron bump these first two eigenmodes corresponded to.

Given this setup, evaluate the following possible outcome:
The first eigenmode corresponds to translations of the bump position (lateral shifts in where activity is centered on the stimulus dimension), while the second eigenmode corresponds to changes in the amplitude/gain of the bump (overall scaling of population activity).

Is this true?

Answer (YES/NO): YES